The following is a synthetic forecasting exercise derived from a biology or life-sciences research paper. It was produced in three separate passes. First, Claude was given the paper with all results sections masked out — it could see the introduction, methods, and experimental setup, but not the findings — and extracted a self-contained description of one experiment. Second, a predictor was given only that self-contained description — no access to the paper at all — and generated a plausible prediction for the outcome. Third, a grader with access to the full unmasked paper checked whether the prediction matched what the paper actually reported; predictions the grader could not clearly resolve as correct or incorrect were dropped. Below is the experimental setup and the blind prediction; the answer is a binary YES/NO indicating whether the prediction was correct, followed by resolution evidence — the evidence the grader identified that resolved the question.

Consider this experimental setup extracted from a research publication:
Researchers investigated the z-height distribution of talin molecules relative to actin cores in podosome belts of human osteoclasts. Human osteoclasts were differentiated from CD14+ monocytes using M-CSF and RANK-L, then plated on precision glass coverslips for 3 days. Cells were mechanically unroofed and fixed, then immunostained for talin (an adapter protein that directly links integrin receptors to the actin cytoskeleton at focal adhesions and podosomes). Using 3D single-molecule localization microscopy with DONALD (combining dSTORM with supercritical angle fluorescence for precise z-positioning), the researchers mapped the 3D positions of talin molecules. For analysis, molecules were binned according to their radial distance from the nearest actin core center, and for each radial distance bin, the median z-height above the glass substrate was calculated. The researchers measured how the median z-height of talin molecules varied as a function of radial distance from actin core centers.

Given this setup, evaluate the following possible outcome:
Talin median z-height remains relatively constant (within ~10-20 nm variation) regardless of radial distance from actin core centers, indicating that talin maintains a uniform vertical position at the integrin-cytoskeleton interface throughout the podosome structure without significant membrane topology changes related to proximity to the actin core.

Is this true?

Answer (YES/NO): NO